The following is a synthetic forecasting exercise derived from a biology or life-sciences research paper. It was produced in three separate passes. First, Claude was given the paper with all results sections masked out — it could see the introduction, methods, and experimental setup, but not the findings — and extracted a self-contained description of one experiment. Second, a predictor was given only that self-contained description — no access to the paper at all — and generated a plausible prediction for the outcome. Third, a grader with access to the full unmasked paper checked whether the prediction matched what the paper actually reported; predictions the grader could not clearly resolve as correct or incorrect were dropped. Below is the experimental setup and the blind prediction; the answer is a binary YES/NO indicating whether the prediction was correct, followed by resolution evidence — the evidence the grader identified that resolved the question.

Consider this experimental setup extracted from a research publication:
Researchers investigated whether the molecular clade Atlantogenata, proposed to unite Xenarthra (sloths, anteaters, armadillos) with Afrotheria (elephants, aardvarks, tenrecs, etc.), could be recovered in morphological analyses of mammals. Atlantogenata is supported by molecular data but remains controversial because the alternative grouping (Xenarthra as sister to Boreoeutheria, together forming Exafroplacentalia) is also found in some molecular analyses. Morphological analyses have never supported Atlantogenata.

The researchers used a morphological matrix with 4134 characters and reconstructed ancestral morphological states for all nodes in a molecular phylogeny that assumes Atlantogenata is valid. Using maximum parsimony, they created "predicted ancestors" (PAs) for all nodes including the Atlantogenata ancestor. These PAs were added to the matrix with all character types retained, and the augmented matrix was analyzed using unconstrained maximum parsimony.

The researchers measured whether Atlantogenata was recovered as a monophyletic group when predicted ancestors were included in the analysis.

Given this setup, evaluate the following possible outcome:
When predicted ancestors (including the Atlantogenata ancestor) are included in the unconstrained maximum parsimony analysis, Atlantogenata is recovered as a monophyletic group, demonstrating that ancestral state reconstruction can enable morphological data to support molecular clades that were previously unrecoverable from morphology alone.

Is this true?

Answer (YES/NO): YES